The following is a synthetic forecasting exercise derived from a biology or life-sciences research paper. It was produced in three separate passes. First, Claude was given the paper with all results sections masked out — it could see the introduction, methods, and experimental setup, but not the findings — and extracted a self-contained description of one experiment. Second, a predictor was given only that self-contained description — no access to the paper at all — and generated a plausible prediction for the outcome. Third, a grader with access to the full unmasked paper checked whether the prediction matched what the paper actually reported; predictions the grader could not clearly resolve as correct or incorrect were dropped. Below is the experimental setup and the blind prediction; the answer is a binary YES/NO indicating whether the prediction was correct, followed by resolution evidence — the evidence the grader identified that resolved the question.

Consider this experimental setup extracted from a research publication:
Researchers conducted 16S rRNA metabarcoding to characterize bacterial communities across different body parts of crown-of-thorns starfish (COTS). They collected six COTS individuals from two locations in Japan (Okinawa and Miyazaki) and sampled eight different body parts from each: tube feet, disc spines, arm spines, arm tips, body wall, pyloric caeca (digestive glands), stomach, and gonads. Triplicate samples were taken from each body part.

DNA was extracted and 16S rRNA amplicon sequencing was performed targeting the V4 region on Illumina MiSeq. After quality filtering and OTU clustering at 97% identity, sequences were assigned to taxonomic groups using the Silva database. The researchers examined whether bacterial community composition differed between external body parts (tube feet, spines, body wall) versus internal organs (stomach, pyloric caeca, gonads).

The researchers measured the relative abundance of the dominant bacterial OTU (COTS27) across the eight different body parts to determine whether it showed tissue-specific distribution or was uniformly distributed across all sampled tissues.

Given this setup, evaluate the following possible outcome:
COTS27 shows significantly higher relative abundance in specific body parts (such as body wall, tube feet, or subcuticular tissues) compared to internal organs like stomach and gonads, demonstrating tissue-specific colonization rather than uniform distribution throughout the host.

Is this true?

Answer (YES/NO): YES